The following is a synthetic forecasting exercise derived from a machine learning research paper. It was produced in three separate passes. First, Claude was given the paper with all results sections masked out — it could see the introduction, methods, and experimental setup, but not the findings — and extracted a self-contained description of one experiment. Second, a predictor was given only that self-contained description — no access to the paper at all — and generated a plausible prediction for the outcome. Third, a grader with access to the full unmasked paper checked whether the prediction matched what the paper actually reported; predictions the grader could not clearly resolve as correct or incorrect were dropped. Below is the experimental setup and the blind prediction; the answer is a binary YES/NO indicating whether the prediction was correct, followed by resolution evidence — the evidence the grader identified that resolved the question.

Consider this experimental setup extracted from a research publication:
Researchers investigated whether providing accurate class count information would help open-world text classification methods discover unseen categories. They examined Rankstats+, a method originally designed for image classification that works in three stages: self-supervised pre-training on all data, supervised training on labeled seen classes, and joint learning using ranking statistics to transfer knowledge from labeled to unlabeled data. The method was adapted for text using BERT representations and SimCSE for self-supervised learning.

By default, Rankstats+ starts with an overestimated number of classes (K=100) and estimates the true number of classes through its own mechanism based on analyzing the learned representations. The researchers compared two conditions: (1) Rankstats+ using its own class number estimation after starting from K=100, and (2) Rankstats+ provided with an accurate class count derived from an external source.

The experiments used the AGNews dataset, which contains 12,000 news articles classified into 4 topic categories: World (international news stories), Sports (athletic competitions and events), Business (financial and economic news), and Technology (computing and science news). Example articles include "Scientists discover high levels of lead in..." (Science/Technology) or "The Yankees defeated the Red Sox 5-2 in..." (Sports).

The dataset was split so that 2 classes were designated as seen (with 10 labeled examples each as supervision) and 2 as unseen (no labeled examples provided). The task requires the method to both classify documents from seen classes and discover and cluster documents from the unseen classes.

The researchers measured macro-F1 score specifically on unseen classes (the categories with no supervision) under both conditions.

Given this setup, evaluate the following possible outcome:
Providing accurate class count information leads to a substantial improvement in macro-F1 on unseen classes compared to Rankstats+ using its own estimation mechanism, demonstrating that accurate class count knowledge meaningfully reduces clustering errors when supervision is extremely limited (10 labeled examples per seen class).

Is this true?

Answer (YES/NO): YES